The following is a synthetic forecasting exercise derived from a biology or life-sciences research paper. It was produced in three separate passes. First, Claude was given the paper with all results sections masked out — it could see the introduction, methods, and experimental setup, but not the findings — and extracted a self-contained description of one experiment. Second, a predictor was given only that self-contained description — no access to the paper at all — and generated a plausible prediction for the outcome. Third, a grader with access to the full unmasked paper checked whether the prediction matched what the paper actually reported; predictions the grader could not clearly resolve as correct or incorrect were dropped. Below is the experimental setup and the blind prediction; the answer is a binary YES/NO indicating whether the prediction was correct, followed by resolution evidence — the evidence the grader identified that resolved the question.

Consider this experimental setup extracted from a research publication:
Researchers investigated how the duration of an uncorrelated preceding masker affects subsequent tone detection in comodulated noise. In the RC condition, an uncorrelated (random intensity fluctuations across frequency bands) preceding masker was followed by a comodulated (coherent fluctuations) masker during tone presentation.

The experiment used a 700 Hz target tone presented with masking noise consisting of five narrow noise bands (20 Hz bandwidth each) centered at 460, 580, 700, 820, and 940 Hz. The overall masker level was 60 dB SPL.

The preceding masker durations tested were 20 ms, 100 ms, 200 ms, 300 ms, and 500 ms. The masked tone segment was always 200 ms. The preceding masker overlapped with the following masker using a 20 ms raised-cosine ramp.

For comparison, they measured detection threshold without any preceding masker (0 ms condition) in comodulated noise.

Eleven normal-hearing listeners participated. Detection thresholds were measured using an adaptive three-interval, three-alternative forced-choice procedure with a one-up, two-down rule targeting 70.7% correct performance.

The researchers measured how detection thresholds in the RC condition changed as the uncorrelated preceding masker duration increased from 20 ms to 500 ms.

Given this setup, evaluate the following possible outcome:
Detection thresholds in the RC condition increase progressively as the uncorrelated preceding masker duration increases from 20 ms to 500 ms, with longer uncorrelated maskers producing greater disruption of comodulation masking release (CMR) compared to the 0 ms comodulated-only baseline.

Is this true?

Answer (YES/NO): YES